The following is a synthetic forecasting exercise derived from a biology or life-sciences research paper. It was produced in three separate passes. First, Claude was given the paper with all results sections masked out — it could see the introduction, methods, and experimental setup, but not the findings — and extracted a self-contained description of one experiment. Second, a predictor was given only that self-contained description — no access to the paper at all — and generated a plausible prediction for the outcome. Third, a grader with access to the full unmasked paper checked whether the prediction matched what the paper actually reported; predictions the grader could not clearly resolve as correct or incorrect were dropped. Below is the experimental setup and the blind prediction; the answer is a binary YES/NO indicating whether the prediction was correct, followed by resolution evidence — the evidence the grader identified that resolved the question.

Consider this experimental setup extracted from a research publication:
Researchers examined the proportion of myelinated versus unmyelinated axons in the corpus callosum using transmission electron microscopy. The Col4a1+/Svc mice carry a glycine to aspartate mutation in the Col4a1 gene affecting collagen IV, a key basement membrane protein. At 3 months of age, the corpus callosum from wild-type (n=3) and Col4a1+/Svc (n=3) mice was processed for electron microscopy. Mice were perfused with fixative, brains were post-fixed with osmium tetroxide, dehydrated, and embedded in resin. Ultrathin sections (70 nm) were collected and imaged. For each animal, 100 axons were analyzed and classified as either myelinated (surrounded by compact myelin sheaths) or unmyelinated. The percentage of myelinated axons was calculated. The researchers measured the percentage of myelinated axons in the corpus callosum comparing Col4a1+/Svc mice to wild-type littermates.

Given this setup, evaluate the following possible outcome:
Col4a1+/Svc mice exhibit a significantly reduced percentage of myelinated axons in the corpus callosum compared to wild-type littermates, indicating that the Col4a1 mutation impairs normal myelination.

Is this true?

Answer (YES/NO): YES